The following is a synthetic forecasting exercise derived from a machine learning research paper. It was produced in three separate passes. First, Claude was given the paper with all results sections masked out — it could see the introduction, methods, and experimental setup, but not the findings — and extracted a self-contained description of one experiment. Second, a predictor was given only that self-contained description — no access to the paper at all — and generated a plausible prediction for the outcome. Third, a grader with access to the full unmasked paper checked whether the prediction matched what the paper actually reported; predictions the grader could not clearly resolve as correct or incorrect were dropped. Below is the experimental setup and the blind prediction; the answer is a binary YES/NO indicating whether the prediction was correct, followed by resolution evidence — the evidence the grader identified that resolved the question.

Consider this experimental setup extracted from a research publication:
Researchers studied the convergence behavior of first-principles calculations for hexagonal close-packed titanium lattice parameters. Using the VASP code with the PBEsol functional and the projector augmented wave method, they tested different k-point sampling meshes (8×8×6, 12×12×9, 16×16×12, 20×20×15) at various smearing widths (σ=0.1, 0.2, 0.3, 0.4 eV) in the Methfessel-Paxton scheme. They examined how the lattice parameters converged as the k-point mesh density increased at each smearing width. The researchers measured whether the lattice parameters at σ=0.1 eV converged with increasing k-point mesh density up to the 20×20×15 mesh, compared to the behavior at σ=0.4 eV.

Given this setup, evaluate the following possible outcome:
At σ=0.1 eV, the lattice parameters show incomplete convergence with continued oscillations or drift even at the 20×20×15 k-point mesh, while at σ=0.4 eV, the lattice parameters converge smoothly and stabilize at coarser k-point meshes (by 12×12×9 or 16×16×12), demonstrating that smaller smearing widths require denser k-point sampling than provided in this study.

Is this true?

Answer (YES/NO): YES